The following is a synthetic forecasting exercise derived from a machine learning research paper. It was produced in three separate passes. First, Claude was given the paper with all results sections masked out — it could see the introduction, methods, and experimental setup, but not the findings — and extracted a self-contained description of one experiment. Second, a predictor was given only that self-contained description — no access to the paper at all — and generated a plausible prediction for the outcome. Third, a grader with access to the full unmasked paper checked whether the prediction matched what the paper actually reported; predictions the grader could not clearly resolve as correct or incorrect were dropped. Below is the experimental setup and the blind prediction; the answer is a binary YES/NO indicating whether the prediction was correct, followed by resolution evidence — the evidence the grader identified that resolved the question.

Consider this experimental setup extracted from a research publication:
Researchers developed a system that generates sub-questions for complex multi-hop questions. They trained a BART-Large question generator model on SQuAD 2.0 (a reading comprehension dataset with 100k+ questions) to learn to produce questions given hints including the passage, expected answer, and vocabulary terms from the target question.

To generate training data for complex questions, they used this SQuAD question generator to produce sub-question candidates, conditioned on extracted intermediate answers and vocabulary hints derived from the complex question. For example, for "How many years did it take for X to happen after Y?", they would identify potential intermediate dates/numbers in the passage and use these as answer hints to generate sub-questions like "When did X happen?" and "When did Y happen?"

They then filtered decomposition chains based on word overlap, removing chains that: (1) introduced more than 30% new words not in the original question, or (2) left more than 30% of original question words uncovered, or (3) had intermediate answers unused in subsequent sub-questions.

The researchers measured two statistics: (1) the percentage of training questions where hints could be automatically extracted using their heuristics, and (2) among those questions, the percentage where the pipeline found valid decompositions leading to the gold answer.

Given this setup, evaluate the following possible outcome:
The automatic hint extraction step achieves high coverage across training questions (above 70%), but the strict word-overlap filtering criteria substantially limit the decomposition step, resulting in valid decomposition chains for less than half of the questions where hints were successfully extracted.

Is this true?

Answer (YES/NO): NO